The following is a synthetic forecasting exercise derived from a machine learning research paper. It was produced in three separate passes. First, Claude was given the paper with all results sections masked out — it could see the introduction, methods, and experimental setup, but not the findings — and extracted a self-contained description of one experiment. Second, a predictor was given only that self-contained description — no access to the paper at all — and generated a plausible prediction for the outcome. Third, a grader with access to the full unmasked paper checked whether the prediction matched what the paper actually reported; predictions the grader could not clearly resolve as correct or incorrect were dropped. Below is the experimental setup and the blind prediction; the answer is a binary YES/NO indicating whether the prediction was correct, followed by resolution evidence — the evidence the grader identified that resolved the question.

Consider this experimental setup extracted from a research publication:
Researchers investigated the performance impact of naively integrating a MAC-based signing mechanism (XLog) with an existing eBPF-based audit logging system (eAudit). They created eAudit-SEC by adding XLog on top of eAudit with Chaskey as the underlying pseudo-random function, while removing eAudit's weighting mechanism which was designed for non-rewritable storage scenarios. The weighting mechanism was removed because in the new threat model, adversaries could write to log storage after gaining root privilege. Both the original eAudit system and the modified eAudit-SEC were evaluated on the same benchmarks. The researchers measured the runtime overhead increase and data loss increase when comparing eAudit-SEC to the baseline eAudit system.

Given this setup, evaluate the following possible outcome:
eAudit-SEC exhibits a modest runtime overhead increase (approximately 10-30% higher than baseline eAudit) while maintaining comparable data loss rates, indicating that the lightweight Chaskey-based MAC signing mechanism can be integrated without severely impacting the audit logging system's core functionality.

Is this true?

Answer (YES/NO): NO